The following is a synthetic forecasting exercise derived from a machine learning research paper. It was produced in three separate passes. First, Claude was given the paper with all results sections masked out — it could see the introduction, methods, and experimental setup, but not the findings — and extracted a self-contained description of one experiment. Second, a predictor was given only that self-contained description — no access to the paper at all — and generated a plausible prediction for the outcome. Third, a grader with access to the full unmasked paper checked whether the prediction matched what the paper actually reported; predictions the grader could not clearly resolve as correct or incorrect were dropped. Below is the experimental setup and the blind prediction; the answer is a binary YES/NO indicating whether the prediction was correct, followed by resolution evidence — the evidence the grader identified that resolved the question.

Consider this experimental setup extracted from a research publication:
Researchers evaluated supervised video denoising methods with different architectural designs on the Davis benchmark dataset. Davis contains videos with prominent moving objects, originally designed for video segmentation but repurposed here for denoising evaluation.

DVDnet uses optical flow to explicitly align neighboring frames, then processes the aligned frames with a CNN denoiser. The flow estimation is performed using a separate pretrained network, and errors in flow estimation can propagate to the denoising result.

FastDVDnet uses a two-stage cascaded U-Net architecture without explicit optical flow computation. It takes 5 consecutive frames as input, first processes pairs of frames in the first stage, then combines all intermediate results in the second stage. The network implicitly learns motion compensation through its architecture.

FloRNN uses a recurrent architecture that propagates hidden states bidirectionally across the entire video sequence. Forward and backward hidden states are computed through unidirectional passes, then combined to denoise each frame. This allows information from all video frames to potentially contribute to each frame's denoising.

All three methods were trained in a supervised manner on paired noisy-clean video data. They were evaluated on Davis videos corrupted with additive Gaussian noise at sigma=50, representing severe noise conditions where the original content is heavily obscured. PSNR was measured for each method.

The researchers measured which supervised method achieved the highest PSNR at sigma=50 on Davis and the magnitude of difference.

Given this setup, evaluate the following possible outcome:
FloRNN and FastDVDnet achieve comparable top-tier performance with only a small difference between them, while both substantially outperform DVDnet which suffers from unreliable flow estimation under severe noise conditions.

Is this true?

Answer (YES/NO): NO